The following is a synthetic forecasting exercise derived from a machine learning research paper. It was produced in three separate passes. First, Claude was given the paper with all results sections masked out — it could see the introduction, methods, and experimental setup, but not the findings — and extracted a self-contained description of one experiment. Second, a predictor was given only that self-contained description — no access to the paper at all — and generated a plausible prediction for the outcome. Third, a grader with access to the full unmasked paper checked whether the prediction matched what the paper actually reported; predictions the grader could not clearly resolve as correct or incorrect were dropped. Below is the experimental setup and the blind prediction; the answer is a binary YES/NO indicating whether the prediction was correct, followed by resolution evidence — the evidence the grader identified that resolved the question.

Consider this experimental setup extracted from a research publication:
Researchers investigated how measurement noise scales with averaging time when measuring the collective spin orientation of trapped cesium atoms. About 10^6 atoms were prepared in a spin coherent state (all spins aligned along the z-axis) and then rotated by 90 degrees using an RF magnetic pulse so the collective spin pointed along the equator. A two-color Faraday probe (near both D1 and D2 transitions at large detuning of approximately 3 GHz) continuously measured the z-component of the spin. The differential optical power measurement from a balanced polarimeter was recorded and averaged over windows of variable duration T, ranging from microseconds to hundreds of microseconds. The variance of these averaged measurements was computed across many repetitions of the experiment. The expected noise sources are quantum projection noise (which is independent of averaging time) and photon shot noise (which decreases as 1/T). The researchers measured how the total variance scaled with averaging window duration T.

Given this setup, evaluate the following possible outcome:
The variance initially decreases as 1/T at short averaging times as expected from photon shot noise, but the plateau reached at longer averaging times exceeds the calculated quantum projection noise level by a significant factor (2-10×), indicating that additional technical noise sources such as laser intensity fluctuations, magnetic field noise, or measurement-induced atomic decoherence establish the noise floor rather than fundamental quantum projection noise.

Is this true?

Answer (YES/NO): NO